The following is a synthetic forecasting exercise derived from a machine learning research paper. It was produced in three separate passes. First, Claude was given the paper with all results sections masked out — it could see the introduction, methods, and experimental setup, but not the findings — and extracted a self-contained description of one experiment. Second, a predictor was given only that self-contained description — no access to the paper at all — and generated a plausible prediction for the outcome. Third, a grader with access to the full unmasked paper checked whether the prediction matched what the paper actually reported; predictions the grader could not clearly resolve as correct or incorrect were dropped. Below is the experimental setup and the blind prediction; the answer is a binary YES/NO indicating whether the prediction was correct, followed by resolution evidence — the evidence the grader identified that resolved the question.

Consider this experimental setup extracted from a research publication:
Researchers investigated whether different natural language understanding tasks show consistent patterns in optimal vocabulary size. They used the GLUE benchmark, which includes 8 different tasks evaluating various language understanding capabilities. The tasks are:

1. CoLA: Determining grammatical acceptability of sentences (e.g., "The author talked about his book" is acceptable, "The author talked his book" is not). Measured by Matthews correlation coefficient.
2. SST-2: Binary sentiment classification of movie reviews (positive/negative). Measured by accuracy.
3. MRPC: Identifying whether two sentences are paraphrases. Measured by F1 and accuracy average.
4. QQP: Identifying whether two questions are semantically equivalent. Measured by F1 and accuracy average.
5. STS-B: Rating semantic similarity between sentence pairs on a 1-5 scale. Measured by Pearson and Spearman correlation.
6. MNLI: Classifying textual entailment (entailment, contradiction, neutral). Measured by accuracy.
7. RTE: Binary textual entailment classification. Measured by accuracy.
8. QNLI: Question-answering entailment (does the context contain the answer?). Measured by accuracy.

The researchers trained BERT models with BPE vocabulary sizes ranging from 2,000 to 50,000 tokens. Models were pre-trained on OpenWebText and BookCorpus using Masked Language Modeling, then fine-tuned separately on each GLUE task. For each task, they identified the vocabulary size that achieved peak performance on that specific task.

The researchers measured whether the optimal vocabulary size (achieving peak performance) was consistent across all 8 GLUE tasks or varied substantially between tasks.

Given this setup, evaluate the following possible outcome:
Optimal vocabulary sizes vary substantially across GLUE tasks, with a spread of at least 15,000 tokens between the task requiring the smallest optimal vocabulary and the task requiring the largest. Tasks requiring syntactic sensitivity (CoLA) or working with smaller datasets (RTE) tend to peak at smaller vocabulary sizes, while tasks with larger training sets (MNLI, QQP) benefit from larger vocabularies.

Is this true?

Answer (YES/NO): NO